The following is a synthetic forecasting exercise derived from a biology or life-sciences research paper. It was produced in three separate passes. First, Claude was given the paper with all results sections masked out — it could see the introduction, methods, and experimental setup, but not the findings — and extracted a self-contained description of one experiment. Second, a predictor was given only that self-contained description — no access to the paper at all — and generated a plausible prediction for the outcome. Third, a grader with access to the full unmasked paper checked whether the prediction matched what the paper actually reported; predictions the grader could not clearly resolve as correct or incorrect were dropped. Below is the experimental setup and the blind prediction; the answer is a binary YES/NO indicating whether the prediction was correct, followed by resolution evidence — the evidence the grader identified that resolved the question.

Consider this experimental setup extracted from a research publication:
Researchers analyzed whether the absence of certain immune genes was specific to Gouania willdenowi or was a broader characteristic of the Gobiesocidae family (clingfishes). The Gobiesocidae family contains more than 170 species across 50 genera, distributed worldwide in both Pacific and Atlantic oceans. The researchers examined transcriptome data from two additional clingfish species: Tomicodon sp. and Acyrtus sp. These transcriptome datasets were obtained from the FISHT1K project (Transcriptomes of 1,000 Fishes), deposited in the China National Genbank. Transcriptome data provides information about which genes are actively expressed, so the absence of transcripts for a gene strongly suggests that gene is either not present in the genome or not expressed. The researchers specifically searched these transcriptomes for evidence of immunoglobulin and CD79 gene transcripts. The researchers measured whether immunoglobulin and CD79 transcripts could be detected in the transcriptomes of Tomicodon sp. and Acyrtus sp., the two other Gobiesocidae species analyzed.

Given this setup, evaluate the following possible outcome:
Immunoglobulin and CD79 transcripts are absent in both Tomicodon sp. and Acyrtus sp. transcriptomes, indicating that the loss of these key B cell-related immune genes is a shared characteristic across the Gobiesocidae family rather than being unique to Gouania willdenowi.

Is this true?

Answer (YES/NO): YES